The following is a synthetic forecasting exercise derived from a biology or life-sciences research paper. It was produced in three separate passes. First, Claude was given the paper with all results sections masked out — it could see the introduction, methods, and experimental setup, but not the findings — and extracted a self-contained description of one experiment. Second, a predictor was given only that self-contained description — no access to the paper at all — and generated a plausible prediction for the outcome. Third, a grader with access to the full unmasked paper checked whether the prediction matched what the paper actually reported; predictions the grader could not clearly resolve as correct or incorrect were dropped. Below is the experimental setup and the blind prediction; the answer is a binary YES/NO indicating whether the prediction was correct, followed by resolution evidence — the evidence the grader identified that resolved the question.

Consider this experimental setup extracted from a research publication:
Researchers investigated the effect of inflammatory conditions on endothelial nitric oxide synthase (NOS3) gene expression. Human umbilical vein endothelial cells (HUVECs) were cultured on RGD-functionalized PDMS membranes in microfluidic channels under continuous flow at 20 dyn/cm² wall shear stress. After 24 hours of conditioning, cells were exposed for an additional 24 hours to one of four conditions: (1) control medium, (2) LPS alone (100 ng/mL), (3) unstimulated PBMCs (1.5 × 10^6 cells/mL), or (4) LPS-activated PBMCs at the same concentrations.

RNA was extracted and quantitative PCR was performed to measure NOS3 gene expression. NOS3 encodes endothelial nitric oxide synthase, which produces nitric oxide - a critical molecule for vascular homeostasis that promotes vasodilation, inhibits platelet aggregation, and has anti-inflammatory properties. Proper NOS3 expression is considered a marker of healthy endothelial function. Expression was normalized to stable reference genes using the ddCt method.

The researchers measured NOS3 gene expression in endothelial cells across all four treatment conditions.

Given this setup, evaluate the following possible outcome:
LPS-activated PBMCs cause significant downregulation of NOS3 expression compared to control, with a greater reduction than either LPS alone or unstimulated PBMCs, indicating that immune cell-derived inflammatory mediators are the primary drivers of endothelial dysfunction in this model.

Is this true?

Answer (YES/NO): YES